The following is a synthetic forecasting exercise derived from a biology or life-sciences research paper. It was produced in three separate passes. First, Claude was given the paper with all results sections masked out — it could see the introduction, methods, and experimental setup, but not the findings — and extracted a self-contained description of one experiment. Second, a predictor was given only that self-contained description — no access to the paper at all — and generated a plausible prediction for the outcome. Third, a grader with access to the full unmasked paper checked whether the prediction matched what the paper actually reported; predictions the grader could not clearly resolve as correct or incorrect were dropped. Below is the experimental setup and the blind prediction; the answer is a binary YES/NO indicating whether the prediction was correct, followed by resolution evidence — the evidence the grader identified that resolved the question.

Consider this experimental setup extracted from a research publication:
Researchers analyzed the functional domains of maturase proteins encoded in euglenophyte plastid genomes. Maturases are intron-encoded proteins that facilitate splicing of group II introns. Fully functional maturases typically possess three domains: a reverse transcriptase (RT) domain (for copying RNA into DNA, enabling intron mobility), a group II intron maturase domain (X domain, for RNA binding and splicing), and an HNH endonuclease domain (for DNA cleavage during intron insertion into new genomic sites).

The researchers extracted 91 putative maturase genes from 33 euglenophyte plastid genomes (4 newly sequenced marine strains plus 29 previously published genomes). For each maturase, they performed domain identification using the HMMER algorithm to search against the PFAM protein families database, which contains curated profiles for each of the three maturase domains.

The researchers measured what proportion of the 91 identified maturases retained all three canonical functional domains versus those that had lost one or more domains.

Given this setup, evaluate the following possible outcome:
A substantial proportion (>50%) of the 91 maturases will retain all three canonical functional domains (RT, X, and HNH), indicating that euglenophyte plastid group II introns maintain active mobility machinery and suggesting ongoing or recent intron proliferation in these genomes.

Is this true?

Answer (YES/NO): NO